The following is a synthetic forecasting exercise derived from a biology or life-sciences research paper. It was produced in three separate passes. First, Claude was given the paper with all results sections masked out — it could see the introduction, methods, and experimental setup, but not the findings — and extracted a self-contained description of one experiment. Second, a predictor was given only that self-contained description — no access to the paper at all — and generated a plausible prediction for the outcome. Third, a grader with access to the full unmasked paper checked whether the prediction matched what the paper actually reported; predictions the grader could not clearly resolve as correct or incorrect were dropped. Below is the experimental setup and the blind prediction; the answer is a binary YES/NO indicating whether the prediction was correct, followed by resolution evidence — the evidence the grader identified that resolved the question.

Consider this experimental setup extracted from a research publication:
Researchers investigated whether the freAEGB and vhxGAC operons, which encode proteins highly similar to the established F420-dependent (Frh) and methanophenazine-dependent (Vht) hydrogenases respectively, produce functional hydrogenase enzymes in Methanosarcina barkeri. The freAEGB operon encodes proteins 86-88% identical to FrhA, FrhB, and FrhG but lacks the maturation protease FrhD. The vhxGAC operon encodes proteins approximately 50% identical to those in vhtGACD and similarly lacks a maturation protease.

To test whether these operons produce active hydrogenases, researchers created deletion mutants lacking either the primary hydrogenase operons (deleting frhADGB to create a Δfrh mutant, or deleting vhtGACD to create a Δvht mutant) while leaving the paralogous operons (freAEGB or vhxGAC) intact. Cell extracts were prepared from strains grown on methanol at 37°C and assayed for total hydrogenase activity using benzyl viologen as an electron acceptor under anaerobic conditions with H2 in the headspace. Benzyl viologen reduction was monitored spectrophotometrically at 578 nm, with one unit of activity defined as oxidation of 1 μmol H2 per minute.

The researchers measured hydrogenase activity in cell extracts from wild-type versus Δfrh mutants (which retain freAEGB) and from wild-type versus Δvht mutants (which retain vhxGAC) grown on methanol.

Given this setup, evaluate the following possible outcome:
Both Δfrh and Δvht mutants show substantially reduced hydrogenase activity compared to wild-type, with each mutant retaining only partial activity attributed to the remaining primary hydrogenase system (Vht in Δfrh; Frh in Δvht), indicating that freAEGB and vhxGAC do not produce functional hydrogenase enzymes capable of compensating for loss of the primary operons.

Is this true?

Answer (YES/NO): NO